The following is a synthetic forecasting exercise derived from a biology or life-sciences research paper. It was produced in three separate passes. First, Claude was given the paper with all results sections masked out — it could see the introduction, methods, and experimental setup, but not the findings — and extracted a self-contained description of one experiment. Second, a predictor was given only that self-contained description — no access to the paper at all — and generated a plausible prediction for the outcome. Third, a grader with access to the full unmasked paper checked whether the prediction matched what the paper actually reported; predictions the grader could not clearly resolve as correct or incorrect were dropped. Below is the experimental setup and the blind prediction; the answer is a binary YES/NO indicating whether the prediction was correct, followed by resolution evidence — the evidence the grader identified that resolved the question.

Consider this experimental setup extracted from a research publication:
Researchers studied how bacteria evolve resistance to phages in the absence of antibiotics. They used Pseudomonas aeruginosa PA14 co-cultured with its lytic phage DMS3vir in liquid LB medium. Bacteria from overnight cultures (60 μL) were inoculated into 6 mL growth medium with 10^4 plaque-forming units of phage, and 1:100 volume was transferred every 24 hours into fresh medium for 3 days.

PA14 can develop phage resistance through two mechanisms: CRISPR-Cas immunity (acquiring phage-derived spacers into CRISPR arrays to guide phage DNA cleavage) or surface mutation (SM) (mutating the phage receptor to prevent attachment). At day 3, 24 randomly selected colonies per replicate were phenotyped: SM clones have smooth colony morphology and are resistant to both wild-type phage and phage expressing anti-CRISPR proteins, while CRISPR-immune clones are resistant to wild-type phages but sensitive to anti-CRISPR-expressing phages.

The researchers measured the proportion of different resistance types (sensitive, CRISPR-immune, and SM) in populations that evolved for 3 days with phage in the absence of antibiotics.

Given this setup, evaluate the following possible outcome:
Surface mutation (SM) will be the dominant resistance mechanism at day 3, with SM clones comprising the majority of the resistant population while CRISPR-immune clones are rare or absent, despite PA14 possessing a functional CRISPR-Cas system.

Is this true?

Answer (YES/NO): YES